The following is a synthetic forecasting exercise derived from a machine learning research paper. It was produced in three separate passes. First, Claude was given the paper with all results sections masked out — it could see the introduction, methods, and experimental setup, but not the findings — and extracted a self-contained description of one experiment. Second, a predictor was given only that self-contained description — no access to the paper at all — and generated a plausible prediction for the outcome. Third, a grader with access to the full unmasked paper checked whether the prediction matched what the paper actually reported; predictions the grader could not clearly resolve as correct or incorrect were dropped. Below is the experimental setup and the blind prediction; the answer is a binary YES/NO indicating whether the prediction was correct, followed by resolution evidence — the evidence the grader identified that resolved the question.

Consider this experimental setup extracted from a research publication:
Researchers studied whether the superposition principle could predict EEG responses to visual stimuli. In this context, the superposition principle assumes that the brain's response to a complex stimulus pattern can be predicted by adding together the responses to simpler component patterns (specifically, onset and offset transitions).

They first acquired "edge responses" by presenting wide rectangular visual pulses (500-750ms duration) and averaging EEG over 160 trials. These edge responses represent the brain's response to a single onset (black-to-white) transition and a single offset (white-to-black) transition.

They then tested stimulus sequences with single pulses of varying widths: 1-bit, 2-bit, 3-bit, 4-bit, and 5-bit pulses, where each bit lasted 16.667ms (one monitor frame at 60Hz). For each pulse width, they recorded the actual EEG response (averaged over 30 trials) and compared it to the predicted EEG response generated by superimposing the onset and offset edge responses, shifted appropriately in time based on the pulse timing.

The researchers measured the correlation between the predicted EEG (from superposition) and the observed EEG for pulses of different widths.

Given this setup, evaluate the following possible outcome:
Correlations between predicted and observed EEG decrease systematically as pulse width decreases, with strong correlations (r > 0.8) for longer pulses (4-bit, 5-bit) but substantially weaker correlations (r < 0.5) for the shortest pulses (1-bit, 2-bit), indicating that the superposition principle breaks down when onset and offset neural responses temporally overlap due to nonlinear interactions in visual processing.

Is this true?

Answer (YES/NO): NO